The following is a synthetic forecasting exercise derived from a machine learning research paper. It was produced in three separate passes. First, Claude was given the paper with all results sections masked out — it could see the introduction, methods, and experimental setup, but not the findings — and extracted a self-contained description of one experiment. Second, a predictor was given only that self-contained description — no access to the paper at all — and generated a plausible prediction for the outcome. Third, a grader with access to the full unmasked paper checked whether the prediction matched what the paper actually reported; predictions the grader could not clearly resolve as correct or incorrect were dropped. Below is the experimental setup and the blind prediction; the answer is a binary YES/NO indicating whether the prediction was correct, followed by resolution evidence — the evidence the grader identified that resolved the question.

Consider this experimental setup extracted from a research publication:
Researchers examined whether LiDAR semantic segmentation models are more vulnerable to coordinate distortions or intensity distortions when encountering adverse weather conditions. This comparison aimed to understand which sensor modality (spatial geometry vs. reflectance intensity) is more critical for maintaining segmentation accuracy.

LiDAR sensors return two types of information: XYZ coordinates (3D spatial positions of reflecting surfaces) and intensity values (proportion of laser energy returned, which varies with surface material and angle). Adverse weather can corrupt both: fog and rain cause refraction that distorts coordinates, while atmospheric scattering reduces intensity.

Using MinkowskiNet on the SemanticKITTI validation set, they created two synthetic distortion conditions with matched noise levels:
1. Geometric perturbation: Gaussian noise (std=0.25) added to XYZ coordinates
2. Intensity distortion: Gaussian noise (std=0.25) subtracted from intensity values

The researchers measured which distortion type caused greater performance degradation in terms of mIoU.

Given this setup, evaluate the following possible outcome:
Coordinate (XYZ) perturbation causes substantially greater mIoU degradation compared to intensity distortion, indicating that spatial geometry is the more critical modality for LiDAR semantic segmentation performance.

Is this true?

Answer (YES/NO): YES